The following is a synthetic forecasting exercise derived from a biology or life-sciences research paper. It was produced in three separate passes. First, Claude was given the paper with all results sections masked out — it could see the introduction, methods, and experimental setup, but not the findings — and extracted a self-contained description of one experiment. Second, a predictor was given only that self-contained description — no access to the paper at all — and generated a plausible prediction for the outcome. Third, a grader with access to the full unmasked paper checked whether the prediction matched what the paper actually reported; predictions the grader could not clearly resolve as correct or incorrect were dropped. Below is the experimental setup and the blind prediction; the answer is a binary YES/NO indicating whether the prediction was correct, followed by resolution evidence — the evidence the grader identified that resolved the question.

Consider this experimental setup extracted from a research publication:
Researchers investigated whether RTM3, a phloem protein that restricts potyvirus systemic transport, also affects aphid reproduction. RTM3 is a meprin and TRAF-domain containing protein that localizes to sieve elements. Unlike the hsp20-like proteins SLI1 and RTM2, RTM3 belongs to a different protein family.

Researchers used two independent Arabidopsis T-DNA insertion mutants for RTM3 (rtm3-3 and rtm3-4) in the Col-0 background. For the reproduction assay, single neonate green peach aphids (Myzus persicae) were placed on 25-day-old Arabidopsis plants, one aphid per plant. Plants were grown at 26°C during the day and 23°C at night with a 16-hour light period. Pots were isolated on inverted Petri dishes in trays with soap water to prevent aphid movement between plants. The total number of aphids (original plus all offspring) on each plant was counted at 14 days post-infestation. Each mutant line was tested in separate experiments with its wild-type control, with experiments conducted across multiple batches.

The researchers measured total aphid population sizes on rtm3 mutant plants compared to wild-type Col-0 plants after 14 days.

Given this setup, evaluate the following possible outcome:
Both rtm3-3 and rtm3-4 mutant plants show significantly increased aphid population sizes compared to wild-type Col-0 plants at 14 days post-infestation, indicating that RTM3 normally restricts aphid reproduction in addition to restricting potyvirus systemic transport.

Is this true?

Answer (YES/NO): YES